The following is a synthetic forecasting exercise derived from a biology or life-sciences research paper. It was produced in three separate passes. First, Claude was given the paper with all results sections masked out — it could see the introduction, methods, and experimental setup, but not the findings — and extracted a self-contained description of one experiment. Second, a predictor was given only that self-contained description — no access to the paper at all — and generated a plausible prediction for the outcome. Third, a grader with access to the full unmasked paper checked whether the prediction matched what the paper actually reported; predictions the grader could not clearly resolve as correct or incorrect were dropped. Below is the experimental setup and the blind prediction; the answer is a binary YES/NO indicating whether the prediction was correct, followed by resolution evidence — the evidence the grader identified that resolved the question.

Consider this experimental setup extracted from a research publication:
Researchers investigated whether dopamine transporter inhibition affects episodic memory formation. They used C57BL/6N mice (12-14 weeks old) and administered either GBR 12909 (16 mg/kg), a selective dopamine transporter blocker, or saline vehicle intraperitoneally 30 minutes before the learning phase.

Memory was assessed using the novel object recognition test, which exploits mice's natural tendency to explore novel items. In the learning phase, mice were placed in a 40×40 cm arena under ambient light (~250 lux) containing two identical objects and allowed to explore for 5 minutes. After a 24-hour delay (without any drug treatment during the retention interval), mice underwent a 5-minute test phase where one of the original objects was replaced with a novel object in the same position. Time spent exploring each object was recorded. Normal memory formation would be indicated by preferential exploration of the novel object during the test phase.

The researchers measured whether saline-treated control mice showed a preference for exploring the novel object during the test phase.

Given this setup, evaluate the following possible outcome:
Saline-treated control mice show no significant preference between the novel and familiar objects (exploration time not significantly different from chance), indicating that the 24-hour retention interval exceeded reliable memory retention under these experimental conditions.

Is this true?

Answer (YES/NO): YES